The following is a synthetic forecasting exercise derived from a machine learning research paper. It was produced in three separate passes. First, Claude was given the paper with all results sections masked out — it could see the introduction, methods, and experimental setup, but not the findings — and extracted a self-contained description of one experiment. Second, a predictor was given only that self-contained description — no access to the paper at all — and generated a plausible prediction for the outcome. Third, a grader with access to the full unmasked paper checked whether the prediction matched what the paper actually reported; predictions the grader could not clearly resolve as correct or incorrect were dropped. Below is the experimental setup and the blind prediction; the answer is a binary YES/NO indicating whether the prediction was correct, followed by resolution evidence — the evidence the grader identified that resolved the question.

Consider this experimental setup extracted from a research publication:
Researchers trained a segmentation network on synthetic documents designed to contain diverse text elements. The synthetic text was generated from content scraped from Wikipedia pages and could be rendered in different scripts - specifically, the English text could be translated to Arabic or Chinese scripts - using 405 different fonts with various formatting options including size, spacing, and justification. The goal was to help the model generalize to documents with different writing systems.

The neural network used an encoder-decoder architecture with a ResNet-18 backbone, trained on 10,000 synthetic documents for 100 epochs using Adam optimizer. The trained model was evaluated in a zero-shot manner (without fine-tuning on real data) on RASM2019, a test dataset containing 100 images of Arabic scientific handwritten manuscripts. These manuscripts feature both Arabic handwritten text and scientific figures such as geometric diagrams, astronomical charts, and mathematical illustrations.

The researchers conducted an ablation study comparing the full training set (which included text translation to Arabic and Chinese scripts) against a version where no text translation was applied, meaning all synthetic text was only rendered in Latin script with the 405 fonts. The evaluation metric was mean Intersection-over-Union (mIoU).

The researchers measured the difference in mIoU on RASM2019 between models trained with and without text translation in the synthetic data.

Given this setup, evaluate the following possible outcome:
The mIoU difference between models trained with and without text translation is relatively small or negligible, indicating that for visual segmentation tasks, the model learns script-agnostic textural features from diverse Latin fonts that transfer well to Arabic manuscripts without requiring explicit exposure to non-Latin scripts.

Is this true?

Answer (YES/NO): NO